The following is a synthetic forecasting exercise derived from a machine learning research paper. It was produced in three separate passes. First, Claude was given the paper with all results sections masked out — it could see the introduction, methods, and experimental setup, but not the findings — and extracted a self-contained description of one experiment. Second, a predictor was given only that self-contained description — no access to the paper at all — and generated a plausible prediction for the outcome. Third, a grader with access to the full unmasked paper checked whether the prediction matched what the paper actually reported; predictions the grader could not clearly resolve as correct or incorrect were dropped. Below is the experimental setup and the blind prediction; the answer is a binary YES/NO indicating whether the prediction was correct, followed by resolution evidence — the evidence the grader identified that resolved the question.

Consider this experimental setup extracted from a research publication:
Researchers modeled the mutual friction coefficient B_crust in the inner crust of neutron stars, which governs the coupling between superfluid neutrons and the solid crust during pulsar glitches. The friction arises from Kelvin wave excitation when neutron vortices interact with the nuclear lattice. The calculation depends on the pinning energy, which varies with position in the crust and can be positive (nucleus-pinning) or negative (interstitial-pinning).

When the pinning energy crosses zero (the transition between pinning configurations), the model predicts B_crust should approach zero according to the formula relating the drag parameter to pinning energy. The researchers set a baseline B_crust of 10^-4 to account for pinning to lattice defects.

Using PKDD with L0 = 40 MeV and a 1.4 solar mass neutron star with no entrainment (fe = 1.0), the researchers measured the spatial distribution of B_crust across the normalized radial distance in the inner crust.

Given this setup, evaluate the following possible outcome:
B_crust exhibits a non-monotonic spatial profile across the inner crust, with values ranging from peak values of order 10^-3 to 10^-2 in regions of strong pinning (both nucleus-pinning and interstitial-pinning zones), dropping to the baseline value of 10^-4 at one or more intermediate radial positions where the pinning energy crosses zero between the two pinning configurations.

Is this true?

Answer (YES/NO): YES